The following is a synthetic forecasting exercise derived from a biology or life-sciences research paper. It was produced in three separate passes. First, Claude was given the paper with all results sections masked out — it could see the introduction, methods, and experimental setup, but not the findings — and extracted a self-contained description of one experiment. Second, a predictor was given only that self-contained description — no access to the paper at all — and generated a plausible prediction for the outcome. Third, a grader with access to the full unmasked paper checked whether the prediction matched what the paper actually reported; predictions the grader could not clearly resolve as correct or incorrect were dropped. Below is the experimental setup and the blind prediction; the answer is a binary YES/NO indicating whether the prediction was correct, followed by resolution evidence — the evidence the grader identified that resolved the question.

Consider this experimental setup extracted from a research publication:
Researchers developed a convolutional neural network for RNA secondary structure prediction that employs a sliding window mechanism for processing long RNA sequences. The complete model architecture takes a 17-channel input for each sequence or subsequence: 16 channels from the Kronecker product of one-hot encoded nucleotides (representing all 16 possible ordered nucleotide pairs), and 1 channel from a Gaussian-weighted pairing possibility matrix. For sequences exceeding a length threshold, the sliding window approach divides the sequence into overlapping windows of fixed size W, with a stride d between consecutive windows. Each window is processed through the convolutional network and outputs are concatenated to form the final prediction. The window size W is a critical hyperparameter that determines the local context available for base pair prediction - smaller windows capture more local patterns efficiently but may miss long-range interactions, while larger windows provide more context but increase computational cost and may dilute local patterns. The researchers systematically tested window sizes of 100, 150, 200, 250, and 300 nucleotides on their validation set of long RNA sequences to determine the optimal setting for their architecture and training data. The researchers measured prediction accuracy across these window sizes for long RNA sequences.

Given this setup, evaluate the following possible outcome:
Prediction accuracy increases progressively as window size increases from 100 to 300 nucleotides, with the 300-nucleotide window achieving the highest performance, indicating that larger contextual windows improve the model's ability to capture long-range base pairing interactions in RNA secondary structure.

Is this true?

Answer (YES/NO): NO